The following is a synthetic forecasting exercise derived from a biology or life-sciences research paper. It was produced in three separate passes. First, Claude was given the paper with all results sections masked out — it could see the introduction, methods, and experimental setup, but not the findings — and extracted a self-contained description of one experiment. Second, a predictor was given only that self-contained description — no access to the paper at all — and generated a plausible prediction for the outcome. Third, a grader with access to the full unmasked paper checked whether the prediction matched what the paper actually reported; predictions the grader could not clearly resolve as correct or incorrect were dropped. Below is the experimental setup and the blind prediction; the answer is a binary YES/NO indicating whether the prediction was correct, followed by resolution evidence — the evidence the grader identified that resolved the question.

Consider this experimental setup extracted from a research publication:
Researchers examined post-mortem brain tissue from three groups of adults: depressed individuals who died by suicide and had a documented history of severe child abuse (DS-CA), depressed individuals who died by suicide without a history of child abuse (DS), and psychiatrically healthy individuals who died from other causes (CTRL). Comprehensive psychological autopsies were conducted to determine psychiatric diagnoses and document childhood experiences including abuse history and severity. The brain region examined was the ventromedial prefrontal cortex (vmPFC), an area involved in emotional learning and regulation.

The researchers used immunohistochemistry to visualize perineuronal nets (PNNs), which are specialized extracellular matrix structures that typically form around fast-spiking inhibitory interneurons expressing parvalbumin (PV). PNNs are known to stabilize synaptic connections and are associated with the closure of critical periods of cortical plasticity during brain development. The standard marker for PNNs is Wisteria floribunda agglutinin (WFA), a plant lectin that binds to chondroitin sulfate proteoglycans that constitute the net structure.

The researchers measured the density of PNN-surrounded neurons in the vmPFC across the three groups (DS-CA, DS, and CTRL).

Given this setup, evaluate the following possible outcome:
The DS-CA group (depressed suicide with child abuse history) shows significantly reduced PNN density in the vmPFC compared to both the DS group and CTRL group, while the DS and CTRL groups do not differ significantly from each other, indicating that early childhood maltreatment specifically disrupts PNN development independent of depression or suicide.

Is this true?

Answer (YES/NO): NO